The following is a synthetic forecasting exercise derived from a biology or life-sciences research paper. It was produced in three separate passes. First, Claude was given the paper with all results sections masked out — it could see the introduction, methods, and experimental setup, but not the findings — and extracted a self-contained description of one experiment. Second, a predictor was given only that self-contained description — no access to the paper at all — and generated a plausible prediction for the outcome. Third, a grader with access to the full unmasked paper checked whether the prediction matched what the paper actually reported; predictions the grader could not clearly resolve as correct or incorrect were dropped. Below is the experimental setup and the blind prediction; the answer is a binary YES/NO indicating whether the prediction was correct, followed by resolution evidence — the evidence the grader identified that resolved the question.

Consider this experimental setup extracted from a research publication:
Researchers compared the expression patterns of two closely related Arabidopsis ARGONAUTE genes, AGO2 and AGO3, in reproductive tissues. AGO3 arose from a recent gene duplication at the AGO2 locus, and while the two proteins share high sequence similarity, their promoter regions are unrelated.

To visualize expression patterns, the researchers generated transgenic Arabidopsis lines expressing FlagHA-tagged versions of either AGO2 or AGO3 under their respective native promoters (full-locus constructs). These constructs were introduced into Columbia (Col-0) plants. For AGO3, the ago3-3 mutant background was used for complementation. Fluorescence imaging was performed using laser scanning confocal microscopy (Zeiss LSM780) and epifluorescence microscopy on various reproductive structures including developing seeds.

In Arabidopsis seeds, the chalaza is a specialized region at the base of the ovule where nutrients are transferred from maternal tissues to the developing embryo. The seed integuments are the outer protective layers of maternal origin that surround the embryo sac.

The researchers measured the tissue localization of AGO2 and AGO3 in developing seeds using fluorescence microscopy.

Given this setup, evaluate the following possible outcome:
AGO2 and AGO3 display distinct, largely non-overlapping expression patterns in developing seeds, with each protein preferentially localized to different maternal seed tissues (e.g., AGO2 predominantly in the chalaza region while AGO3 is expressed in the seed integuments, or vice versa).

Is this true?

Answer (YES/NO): NO